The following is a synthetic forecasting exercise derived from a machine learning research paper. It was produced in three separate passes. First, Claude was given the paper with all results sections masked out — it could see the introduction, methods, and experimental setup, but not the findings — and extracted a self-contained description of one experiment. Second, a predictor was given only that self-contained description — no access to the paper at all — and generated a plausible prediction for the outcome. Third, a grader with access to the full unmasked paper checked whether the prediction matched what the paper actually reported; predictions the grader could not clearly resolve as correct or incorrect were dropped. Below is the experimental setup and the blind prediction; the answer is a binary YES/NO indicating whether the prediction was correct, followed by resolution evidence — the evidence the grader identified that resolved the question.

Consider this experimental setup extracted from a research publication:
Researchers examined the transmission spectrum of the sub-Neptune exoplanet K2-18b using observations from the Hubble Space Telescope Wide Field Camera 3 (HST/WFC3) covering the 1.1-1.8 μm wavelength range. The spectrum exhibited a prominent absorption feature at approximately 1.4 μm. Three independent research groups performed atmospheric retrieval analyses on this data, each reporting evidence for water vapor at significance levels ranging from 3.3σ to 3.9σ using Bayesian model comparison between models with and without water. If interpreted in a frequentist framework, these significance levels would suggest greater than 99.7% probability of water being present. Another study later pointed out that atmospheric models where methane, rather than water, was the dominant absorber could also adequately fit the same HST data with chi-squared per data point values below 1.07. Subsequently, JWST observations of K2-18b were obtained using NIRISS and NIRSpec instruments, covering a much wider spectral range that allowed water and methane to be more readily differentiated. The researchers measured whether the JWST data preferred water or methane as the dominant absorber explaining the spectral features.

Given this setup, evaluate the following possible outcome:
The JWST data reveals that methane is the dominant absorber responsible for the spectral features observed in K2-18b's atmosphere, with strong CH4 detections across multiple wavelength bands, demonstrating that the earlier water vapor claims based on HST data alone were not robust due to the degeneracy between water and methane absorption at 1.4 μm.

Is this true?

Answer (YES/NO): YES